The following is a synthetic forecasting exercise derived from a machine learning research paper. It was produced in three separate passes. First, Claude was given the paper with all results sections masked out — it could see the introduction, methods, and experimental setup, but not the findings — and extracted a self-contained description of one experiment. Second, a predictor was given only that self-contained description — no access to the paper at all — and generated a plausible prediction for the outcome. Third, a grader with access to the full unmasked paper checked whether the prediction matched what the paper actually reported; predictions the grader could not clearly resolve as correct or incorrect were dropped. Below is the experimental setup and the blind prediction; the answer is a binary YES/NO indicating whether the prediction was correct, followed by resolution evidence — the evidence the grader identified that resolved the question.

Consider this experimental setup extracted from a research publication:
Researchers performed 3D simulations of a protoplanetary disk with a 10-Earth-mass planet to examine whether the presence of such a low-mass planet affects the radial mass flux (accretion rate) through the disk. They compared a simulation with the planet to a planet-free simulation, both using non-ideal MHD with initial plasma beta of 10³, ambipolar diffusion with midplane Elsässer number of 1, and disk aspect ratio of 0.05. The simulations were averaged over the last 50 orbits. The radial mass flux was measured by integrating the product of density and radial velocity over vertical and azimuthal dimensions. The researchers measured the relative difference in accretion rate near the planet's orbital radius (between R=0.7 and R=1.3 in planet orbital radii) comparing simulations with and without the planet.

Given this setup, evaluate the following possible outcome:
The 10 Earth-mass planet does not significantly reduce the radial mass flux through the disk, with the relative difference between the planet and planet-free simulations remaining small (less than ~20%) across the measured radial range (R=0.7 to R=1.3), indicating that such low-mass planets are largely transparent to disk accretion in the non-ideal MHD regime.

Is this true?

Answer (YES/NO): NO